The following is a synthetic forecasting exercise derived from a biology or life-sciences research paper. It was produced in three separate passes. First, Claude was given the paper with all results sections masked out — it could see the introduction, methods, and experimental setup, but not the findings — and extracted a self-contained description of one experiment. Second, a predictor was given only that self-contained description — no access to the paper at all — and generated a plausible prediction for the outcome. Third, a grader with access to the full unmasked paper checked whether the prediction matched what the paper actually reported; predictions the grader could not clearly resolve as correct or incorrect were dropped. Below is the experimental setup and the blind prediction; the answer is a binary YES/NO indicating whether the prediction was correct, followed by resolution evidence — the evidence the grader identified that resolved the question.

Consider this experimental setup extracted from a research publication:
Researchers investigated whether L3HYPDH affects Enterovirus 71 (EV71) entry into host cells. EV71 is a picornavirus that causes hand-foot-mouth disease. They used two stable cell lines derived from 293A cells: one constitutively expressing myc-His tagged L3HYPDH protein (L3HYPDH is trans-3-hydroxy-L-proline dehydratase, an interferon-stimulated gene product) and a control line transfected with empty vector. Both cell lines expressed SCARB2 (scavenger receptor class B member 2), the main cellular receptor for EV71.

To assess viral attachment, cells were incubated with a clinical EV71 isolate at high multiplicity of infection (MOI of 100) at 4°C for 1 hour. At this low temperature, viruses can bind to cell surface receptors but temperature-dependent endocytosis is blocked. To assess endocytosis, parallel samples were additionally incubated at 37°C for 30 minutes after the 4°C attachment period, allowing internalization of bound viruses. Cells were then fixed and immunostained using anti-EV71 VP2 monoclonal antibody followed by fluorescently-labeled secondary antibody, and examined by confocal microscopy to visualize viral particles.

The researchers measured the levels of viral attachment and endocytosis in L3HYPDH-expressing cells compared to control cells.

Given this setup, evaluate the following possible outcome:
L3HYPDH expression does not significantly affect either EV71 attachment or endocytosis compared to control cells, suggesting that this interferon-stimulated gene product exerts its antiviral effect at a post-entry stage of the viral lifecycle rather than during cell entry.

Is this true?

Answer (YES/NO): YES